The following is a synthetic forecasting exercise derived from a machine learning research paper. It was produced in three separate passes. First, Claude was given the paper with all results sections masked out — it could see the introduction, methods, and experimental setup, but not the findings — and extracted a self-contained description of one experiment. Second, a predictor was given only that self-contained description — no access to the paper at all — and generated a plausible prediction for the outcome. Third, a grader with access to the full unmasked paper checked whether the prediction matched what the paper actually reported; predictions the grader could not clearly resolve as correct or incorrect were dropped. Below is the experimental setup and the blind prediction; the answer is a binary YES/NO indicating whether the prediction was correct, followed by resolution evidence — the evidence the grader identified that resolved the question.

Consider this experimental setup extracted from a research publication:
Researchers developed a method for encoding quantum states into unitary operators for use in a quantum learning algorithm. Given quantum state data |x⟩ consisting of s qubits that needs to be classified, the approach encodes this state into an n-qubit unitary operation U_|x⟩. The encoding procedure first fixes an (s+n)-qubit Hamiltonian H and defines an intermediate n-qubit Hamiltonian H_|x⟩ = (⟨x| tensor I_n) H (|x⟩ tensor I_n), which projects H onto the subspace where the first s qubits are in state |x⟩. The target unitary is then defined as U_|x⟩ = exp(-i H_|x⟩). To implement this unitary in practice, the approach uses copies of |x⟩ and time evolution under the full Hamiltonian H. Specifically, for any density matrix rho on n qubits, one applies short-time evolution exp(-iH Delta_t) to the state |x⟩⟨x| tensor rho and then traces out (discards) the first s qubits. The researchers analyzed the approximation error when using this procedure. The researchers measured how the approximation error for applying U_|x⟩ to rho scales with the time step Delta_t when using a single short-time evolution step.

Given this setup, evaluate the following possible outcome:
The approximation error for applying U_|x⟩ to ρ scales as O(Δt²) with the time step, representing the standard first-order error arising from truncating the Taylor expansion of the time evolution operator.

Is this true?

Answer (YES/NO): YES